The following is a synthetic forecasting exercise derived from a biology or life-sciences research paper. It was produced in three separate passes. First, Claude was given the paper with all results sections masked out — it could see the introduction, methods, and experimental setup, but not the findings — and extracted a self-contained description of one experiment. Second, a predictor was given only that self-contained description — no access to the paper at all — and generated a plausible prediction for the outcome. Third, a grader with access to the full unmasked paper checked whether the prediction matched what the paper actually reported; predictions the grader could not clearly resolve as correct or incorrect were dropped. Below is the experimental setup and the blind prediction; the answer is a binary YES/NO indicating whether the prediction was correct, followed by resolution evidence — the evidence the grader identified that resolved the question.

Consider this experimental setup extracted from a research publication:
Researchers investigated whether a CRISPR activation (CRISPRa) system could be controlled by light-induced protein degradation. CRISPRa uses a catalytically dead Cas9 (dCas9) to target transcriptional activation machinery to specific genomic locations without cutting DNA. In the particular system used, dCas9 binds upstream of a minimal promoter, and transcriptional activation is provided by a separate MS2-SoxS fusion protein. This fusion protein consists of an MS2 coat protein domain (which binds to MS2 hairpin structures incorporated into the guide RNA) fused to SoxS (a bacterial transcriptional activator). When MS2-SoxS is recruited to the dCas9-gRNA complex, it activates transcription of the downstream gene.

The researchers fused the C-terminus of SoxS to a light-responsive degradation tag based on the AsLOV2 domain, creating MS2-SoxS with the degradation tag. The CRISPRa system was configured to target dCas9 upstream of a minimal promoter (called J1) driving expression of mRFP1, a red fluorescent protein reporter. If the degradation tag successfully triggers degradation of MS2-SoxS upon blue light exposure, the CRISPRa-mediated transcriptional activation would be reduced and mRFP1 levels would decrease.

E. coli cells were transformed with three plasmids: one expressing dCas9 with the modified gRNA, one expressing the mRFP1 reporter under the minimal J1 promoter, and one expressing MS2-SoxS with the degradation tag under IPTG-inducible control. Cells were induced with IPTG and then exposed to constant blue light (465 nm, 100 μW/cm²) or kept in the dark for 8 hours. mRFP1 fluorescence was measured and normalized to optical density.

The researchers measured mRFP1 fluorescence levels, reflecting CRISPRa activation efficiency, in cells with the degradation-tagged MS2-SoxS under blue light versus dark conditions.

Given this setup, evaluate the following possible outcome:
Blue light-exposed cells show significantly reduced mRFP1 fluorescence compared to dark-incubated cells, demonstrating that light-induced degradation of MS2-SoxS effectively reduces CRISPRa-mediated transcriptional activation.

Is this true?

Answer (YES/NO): YES